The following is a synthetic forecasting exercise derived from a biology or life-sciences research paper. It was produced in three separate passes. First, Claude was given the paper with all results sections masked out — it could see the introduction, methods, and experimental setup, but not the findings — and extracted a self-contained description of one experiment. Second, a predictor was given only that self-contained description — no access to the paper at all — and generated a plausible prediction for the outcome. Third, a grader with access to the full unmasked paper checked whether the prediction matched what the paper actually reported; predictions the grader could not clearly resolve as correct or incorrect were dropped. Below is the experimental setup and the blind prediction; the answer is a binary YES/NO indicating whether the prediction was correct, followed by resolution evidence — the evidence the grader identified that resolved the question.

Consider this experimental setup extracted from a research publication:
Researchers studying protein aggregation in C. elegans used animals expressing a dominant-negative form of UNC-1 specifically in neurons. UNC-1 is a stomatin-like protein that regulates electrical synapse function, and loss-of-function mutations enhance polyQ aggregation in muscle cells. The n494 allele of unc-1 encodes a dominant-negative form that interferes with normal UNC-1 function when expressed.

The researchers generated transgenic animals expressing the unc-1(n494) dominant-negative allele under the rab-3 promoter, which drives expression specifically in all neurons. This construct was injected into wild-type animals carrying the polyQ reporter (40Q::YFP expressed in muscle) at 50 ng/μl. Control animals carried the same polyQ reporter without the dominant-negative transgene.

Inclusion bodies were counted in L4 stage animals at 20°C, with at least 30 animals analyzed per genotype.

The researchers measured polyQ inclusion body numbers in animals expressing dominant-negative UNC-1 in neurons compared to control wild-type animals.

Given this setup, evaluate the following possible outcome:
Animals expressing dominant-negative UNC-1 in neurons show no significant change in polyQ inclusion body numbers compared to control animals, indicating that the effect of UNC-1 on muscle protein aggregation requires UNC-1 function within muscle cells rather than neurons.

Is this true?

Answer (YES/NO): NO